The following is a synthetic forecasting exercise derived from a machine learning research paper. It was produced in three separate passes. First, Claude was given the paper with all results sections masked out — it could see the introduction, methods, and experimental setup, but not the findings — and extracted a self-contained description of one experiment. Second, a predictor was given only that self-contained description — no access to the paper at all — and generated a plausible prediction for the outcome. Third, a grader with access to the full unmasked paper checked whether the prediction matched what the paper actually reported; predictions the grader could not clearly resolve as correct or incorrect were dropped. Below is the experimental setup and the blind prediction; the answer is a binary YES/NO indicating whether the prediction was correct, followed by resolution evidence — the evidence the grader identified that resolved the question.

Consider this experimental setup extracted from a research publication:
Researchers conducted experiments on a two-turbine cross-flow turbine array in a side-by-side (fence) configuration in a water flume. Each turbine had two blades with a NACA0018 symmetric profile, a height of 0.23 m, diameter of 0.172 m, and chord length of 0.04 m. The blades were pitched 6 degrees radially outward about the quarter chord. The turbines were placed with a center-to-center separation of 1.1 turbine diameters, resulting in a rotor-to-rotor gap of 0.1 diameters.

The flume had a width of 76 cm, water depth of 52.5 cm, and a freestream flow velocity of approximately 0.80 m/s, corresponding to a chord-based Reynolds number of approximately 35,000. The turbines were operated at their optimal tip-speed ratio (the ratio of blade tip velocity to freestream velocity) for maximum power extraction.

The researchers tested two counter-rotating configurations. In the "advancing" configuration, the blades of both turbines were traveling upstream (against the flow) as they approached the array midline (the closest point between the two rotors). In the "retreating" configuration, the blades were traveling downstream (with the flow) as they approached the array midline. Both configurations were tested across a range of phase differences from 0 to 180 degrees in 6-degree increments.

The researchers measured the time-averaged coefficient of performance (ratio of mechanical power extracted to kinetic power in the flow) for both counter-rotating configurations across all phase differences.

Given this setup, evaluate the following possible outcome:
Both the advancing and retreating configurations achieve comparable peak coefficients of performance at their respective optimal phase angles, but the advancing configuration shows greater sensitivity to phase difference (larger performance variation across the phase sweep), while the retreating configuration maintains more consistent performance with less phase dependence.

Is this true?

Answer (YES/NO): NO